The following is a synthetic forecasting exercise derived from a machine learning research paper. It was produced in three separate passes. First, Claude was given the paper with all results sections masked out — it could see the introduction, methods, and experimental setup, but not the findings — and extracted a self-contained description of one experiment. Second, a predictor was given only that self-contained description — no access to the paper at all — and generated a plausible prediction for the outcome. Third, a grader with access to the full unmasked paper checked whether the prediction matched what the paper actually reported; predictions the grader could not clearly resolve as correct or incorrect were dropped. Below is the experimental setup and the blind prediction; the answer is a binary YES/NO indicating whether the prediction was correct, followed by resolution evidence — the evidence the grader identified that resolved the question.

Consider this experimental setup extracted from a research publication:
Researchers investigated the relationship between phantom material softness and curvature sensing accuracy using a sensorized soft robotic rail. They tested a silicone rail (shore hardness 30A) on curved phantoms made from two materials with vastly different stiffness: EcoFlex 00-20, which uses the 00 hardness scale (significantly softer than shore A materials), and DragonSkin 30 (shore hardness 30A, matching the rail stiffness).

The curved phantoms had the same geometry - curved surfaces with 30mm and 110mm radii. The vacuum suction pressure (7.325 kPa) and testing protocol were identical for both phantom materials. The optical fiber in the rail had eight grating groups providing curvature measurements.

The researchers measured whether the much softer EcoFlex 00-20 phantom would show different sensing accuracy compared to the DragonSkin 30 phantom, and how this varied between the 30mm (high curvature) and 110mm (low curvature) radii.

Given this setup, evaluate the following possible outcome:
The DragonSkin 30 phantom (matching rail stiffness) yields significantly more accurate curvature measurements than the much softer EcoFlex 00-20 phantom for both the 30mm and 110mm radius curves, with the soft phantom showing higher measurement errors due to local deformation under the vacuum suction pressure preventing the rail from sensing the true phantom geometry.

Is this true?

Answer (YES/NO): NO